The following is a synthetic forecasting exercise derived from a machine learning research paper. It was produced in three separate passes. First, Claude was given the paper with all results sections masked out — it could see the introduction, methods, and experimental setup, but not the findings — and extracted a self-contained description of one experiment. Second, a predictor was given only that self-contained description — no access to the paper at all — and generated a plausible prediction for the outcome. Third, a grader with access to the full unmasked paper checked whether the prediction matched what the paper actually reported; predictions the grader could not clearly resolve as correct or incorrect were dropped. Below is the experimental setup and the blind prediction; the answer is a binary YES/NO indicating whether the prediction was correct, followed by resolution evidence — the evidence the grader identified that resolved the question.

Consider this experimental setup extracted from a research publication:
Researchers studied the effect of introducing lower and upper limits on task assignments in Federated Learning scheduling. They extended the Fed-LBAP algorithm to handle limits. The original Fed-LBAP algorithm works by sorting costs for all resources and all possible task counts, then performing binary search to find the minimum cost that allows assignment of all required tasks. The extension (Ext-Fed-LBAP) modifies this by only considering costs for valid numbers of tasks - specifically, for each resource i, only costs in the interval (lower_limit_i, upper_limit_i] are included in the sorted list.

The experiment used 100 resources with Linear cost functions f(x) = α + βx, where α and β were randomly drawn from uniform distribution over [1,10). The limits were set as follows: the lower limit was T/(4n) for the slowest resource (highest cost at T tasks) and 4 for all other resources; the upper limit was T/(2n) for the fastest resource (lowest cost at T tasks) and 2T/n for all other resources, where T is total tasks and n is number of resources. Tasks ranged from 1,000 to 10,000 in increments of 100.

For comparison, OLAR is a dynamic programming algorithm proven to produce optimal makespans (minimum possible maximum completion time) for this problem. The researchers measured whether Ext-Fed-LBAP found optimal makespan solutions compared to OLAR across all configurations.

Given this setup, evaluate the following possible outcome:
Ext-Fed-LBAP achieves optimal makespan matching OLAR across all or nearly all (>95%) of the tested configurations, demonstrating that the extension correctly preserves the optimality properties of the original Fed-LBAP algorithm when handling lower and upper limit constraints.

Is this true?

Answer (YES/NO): YES